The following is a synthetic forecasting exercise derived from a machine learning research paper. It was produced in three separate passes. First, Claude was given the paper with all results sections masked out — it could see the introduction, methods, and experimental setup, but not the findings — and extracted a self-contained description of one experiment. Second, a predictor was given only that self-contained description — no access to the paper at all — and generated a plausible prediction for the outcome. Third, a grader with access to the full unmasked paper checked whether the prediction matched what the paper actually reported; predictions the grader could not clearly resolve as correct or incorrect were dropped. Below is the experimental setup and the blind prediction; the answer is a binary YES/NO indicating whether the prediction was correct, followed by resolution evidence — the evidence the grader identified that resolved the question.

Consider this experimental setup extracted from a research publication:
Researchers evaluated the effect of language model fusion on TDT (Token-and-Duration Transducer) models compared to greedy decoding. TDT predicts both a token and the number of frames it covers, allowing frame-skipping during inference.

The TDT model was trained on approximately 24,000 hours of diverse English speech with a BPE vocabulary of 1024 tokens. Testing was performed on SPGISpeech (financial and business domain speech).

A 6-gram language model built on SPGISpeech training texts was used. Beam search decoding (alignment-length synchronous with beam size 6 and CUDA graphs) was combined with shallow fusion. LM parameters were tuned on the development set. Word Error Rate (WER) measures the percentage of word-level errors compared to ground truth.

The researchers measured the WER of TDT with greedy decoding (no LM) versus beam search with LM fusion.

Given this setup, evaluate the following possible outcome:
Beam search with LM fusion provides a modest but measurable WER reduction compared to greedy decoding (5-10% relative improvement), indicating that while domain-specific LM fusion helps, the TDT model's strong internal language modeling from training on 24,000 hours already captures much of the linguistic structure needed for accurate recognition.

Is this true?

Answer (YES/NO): NO